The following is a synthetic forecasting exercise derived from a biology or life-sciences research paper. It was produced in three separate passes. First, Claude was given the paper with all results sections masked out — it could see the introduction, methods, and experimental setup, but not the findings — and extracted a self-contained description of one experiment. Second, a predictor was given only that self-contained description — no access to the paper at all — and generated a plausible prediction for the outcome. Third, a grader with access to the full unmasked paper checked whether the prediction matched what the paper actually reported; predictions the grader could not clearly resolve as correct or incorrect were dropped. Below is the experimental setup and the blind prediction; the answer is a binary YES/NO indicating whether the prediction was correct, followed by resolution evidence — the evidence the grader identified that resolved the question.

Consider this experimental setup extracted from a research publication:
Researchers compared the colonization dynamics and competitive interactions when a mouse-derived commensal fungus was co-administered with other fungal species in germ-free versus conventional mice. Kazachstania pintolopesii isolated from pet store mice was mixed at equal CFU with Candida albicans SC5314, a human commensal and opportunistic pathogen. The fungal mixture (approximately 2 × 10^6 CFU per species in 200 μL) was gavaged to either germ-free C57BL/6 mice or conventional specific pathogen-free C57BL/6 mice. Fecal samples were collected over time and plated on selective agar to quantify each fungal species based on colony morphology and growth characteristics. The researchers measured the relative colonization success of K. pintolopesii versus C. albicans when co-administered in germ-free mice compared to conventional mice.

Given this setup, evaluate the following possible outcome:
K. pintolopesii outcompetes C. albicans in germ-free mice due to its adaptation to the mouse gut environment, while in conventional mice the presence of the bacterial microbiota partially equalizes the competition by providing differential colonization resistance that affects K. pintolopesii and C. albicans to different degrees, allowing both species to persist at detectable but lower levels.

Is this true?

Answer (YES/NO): NO